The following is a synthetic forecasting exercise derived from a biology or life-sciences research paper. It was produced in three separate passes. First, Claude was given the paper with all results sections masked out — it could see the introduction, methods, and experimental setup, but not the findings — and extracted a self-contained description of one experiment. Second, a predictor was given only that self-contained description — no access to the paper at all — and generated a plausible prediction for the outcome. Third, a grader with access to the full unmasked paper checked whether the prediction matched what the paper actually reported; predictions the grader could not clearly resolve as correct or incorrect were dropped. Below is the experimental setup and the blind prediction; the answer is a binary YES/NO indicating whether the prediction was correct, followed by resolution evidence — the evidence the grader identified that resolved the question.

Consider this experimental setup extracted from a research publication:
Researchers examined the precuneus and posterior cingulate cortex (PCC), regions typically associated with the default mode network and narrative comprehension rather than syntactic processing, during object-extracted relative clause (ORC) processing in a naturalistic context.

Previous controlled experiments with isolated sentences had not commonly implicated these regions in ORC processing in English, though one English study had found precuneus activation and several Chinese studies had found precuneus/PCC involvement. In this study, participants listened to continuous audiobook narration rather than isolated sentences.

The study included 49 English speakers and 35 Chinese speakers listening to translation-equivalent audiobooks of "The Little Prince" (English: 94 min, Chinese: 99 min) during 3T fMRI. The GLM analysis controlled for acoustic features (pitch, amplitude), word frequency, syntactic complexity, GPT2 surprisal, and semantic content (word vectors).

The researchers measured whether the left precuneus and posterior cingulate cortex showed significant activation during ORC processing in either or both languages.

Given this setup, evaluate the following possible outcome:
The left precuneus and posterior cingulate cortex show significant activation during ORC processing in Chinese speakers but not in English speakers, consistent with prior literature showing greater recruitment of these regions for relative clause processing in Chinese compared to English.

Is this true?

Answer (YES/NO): NO